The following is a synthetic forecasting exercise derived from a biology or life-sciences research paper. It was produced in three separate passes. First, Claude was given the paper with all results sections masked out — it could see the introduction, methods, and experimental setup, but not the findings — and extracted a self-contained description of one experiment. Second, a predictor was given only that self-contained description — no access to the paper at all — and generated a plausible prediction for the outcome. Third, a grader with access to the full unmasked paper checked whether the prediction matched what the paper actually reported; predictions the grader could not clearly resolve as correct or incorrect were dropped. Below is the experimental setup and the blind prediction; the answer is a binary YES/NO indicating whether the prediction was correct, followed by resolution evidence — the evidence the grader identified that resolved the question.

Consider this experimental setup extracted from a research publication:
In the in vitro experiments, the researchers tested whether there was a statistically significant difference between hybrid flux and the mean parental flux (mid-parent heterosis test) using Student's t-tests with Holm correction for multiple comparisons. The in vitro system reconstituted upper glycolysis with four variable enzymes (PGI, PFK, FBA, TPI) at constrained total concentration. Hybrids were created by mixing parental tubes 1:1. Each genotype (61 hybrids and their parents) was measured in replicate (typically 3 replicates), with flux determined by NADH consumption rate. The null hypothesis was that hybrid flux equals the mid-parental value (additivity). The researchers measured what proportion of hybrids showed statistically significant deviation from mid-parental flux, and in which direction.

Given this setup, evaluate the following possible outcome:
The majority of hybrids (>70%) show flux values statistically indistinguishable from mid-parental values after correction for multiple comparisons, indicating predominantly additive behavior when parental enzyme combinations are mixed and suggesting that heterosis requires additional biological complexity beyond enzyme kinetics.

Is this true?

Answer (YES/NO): NO